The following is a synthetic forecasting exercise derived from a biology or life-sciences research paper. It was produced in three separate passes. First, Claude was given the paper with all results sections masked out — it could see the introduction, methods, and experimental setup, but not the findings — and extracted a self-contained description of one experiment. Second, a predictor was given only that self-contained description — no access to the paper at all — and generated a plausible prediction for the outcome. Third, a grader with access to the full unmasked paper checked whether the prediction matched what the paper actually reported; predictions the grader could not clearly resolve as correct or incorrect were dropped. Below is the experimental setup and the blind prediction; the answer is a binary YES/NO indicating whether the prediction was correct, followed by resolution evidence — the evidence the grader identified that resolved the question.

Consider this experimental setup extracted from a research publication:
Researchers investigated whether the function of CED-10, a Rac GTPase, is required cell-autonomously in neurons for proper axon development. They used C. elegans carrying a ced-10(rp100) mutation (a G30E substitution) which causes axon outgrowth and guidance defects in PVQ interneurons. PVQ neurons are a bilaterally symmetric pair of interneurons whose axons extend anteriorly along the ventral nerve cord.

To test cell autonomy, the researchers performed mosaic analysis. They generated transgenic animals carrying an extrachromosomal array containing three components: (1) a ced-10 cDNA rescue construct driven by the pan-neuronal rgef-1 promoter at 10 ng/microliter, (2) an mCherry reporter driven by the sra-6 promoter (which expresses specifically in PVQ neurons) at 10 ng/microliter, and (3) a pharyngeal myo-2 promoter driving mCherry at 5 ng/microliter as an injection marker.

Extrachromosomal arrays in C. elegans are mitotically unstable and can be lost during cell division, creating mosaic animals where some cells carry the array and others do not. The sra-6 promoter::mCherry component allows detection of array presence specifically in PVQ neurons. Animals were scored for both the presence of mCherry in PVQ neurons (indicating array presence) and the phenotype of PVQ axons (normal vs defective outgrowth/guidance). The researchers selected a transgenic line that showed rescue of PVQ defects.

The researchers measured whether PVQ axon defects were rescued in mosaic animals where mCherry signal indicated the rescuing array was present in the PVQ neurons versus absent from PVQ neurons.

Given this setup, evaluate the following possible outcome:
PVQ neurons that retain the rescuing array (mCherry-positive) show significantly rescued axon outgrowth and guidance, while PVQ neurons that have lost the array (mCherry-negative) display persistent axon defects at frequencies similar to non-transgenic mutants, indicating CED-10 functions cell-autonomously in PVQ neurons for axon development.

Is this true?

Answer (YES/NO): YES